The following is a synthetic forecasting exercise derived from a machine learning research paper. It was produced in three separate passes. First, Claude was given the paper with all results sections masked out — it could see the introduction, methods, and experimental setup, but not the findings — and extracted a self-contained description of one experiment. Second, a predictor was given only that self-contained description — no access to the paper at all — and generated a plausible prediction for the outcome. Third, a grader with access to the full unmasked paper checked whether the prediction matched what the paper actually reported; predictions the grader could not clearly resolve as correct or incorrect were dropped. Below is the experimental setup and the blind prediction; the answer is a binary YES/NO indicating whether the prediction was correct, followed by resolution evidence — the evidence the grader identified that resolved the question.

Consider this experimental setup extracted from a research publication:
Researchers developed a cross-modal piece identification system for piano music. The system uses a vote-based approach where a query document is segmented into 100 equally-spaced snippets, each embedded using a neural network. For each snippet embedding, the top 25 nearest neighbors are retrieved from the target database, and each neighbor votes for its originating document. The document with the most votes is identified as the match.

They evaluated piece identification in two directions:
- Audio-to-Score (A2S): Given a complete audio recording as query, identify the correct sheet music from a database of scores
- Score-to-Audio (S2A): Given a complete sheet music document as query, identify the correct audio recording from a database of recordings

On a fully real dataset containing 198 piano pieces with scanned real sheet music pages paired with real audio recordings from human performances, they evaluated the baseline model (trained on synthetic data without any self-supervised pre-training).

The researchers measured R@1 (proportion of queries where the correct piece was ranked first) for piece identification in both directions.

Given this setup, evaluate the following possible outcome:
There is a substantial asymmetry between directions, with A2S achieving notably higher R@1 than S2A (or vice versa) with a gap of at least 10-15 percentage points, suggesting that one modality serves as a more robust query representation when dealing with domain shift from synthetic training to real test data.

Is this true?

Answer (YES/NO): YES